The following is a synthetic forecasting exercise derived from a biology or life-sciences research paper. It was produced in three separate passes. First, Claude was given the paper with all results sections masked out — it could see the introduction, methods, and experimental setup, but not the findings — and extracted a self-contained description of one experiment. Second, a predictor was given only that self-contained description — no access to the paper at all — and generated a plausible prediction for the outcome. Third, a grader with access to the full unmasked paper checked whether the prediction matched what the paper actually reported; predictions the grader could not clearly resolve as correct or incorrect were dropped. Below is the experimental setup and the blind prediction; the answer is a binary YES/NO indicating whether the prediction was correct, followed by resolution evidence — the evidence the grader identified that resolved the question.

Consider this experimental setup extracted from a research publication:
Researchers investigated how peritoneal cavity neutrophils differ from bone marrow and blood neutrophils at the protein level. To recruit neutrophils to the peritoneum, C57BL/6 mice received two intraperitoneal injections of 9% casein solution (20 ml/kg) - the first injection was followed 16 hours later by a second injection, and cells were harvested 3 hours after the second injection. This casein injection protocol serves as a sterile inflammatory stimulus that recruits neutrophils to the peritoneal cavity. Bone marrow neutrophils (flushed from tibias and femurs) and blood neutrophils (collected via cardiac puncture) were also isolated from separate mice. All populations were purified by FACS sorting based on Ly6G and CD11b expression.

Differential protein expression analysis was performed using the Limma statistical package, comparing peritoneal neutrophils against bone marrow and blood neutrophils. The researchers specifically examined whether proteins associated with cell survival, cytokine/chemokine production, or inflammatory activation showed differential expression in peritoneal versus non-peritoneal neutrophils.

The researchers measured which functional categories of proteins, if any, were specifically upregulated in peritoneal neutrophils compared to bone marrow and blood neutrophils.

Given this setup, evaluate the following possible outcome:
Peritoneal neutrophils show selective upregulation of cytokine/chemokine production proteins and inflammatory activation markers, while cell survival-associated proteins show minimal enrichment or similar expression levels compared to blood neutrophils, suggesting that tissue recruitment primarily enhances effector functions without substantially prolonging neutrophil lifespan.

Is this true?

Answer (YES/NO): NO